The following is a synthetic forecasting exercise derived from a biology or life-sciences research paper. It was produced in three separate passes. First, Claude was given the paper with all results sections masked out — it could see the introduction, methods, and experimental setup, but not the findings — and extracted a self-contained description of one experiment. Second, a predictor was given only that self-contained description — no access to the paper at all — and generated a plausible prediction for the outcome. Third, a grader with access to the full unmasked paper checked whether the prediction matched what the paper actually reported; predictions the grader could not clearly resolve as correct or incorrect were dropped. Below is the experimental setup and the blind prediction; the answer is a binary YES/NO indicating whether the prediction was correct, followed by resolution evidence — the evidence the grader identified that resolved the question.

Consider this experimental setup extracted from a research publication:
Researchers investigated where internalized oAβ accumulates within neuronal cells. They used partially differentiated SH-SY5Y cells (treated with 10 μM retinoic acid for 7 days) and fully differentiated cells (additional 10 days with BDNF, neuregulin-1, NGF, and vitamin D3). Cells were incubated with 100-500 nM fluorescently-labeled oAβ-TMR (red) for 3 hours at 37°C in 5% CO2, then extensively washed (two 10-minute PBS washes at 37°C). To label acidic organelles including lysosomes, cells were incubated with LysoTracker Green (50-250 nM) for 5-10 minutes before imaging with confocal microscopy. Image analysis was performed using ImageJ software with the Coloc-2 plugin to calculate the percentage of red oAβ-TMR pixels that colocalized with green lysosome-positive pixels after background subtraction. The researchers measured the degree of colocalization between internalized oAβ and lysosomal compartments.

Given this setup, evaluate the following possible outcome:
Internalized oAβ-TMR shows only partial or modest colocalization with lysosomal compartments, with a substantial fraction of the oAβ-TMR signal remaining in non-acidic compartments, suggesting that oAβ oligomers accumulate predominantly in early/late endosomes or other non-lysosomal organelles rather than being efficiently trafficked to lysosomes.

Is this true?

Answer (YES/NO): NO